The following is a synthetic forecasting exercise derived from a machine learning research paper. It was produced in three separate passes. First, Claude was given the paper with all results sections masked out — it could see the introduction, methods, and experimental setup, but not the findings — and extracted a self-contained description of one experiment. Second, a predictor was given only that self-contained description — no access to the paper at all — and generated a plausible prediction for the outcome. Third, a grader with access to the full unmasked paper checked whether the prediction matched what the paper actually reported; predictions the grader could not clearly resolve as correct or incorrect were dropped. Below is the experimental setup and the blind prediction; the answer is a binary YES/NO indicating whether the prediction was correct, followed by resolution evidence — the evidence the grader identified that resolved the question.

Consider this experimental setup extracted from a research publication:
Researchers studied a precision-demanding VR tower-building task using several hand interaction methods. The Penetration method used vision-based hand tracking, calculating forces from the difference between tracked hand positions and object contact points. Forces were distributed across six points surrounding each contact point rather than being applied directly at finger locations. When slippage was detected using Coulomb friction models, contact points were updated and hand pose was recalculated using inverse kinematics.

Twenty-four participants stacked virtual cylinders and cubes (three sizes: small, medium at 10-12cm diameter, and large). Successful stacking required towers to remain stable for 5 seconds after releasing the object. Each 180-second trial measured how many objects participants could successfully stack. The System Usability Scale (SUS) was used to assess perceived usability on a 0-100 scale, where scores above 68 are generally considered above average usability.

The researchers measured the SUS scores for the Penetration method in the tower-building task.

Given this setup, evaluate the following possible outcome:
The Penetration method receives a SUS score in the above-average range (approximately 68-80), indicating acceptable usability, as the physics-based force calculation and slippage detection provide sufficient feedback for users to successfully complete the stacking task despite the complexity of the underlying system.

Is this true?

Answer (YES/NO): NO